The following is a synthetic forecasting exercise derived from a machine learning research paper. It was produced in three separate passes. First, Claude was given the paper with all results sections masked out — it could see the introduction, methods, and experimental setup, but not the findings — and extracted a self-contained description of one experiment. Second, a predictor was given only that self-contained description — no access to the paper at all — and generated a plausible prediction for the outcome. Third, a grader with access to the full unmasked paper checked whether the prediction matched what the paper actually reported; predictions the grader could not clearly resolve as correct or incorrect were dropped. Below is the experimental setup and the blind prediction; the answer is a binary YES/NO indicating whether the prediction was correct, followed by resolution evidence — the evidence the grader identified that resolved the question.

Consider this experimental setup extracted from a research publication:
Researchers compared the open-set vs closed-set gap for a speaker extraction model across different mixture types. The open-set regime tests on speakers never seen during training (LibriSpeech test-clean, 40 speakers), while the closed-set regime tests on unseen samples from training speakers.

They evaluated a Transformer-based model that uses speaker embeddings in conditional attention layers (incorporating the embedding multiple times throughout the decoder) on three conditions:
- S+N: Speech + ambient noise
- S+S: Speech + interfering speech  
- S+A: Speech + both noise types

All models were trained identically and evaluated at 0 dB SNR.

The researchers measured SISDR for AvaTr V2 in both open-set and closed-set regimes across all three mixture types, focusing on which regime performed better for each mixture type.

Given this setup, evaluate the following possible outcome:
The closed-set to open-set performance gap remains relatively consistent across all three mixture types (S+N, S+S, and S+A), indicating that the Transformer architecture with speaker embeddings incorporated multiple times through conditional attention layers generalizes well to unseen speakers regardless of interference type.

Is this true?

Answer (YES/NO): NO